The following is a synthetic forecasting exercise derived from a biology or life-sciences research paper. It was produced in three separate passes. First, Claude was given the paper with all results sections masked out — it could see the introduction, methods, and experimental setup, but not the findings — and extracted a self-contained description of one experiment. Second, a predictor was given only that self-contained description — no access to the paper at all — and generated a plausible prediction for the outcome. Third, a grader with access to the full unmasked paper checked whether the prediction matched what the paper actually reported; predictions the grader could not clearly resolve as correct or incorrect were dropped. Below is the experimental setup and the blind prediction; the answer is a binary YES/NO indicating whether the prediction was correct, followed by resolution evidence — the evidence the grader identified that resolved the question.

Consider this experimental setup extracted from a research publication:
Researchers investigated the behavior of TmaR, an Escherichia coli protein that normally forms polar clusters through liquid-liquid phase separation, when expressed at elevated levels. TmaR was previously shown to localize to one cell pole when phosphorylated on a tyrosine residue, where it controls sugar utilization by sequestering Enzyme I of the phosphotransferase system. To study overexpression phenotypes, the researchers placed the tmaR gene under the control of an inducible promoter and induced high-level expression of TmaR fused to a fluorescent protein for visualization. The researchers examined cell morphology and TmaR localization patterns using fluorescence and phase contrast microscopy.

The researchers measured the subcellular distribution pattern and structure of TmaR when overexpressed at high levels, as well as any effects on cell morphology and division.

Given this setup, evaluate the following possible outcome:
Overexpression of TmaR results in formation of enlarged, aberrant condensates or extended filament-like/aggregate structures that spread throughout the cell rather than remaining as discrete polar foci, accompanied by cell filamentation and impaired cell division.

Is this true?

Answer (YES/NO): YES